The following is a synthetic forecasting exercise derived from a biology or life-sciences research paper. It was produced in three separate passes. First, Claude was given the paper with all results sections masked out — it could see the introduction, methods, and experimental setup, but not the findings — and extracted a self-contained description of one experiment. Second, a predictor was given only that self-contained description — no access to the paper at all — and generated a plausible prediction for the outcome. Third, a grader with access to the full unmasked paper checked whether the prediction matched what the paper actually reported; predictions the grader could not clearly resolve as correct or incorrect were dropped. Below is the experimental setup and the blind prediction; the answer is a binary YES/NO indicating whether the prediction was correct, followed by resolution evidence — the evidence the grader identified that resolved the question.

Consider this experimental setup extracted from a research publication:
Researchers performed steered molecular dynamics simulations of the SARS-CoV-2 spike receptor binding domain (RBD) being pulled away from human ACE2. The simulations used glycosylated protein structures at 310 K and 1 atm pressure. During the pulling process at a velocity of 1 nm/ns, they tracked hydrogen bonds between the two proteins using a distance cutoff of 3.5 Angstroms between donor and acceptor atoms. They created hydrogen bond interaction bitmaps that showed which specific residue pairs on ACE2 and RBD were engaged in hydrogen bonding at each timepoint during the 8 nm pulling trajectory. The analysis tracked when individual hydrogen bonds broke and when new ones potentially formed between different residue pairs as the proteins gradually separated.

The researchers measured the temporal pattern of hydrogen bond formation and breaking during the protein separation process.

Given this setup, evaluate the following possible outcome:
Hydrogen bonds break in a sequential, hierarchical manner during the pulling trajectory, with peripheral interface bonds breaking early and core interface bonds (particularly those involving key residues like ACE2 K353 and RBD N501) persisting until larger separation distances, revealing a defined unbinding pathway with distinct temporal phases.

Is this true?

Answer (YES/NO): NO